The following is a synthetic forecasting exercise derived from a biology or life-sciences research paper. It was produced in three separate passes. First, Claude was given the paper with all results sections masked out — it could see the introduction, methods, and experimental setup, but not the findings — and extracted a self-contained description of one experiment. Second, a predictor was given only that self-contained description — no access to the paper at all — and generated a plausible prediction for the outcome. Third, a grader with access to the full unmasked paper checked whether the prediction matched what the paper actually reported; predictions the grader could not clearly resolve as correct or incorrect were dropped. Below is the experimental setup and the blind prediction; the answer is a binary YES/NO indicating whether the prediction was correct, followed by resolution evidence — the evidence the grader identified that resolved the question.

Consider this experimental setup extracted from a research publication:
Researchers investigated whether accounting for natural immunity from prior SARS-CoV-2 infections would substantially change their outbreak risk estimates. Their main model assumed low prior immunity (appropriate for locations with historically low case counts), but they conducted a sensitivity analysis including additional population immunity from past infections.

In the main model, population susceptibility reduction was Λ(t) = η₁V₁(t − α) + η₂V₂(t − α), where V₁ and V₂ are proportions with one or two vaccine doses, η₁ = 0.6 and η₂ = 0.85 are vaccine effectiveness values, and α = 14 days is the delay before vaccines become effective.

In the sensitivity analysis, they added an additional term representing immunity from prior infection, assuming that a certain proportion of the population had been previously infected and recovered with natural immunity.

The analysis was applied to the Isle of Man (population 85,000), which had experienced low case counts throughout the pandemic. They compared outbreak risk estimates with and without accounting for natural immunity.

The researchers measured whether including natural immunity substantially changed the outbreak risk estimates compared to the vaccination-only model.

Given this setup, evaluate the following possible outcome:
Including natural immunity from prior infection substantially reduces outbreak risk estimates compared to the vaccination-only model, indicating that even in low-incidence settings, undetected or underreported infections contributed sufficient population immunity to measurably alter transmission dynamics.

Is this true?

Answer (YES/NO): NO